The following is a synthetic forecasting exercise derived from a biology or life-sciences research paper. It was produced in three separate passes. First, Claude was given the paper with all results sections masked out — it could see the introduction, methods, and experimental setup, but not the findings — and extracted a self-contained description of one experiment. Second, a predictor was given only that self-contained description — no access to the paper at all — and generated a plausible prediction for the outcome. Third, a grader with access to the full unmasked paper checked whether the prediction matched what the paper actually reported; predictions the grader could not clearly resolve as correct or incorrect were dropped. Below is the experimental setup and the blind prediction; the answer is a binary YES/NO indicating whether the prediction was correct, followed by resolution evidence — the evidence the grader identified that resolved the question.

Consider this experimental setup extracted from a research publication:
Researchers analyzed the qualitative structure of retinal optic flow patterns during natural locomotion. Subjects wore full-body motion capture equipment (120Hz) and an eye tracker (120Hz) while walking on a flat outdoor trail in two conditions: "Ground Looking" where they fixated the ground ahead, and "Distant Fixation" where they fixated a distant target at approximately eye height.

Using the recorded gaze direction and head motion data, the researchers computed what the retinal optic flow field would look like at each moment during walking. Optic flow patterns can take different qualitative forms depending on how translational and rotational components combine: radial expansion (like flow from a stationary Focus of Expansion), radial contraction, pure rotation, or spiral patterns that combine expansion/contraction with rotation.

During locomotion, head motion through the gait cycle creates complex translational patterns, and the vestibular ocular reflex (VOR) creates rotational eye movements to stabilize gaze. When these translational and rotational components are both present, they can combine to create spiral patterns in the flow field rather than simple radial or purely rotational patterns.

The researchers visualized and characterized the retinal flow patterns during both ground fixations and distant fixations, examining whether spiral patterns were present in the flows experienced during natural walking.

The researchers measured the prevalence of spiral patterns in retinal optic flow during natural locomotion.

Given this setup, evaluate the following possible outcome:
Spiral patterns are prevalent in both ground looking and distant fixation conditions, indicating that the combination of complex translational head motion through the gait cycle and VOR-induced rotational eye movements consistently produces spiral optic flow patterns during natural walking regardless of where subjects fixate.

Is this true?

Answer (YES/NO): YES